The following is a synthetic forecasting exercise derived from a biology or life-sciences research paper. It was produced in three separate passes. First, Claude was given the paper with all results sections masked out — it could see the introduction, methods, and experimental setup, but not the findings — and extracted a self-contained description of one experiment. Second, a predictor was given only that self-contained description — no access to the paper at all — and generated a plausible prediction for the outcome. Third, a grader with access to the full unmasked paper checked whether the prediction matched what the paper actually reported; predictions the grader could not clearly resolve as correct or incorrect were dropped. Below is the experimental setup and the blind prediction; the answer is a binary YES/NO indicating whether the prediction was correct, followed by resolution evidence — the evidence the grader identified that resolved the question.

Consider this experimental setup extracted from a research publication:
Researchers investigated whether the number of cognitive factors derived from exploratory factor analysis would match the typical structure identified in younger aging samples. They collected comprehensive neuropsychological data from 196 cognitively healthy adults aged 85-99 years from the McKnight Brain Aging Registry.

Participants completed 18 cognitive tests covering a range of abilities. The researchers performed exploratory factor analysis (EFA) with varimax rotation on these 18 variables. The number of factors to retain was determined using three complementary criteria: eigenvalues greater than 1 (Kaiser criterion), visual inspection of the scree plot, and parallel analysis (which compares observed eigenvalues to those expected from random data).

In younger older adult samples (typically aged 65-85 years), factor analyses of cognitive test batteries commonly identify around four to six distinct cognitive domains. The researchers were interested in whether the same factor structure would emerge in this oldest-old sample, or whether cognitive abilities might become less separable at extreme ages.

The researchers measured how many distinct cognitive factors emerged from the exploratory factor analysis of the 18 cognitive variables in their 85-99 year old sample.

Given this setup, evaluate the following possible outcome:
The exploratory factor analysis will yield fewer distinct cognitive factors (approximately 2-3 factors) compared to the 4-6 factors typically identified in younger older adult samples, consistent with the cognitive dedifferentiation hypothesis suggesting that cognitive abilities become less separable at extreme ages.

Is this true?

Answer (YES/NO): NO